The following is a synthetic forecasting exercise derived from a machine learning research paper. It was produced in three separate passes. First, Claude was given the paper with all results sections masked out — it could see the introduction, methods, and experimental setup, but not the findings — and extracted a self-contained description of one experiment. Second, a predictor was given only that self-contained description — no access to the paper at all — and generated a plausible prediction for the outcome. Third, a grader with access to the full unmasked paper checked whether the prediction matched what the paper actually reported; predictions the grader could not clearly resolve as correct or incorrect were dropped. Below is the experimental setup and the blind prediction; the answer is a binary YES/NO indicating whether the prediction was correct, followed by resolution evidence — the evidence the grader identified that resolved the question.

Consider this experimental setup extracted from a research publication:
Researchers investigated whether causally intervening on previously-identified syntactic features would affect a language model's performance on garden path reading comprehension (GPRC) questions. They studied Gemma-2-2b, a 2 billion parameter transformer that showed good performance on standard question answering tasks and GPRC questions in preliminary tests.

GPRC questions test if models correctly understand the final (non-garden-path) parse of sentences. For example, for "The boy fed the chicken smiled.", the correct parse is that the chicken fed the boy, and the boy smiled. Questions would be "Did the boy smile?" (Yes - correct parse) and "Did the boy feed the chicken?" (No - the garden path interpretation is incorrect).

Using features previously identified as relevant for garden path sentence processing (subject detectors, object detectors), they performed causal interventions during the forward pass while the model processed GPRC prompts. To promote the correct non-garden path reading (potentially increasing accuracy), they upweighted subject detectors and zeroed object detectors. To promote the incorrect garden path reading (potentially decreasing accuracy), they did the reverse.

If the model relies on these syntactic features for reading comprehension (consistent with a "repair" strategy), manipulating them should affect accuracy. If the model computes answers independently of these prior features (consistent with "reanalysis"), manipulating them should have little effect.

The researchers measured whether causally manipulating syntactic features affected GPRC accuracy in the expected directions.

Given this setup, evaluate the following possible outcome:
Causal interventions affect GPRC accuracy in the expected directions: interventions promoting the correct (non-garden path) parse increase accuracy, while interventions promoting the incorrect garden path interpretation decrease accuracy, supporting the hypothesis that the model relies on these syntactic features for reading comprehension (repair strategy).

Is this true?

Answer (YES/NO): NO